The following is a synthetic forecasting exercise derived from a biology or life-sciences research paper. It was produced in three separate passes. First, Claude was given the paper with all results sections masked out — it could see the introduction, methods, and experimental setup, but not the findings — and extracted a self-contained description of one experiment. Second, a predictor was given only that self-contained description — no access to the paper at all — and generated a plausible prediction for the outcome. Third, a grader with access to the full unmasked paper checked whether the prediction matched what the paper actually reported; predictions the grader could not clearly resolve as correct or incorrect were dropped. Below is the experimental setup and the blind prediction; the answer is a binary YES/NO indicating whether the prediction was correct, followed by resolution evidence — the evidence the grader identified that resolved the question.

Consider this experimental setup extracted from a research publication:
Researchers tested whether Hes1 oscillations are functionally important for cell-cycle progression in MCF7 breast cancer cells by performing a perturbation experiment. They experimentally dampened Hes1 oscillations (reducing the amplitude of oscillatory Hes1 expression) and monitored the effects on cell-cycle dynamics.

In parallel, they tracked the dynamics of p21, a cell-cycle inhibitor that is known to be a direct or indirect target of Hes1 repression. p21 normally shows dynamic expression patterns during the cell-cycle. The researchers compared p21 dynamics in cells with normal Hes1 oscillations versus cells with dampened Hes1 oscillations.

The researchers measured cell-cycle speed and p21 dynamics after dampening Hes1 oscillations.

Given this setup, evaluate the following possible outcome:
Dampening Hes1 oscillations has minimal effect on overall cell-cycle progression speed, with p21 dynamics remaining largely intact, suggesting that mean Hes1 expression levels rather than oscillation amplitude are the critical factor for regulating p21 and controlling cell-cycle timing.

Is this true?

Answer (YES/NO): NO